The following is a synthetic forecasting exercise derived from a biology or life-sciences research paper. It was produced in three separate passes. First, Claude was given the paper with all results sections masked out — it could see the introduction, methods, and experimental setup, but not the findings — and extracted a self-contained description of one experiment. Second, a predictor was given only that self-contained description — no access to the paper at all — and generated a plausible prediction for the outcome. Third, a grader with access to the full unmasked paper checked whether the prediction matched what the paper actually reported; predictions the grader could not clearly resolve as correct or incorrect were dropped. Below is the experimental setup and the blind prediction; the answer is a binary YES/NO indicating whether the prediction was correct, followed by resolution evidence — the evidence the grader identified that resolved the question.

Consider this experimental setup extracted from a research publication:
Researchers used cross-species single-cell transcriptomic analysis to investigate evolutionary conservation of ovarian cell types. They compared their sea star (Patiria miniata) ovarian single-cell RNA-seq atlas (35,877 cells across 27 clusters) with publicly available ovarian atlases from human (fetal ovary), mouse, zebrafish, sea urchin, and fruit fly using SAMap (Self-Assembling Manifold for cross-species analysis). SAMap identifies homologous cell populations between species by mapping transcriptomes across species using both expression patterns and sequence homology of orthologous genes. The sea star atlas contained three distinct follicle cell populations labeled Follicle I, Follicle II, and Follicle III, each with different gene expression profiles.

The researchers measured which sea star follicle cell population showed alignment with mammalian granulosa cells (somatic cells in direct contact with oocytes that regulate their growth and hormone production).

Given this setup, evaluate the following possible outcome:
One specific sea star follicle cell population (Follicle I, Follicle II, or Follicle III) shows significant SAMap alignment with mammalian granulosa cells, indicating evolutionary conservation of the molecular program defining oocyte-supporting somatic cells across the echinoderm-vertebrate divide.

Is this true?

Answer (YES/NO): YES